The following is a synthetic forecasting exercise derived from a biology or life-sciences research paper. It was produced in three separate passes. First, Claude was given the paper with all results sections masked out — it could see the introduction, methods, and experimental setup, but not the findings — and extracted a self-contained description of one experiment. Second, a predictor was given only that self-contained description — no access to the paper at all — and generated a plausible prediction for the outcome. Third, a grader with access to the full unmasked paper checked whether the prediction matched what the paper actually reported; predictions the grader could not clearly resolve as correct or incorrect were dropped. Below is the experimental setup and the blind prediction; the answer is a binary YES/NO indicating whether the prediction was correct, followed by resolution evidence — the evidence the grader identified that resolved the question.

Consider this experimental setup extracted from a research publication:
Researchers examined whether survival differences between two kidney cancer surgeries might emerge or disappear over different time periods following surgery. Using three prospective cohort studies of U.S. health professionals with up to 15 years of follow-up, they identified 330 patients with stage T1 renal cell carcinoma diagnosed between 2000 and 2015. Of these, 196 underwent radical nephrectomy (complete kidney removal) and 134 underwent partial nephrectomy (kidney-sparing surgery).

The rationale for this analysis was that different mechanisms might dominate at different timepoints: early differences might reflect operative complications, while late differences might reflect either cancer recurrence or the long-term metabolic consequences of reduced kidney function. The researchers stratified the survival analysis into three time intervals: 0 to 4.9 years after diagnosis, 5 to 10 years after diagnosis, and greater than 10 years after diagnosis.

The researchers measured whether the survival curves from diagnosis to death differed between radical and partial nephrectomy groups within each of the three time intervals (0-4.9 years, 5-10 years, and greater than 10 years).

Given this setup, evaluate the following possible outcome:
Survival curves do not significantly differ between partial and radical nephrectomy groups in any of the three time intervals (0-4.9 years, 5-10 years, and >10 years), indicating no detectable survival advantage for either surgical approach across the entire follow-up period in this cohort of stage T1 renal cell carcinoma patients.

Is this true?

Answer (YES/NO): YES